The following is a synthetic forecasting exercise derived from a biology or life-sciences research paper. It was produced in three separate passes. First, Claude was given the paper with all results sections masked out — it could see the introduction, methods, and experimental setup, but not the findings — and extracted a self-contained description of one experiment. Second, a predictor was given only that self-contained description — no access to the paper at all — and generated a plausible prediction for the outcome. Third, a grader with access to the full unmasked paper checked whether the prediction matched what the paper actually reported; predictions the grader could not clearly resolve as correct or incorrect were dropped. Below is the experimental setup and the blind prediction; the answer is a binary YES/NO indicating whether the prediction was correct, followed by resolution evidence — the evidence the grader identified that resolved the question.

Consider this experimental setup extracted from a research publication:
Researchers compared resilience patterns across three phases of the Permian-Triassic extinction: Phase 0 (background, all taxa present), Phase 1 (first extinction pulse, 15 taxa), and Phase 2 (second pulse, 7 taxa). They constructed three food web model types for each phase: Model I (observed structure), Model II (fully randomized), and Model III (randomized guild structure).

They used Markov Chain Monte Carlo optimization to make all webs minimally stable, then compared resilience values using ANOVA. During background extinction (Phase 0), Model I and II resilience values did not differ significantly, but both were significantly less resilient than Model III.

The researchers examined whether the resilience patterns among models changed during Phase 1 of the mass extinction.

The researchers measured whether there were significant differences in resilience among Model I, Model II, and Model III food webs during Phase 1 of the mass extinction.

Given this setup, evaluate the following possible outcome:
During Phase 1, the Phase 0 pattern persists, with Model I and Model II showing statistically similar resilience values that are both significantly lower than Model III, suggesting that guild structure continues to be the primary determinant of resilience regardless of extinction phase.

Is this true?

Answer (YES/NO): NO